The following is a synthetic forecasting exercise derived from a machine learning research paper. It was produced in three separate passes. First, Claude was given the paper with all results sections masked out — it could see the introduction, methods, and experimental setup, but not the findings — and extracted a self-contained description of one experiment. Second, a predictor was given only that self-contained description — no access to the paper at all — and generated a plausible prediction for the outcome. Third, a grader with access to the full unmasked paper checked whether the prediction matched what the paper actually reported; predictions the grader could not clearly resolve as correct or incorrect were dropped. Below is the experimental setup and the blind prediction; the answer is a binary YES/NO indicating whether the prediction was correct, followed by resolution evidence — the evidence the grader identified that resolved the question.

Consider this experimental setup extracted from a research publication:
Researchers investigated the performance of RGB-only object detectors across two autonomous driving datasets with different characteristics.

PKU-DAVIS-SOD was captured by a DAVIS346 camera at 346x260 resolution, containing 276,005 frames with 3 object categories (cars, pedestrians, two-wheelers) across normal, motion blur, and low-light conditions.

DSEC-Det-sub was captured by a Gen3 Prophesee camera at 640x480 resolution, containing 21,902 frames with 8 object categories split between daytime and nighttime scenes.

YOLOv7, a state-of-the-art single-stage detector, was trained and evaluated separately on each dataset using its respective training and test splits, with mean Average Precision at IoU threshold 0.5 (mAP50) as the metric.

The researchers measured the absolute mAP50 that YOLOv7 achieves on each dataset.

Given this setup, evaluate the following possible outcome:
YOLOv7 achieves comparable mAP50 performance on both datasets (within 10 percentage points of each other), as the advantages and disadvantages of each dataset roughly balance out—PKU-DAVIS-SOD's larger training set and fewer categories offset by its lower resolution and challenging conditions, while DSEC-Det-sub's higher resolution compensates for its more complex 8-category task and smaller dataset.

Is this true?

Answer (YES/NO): NO